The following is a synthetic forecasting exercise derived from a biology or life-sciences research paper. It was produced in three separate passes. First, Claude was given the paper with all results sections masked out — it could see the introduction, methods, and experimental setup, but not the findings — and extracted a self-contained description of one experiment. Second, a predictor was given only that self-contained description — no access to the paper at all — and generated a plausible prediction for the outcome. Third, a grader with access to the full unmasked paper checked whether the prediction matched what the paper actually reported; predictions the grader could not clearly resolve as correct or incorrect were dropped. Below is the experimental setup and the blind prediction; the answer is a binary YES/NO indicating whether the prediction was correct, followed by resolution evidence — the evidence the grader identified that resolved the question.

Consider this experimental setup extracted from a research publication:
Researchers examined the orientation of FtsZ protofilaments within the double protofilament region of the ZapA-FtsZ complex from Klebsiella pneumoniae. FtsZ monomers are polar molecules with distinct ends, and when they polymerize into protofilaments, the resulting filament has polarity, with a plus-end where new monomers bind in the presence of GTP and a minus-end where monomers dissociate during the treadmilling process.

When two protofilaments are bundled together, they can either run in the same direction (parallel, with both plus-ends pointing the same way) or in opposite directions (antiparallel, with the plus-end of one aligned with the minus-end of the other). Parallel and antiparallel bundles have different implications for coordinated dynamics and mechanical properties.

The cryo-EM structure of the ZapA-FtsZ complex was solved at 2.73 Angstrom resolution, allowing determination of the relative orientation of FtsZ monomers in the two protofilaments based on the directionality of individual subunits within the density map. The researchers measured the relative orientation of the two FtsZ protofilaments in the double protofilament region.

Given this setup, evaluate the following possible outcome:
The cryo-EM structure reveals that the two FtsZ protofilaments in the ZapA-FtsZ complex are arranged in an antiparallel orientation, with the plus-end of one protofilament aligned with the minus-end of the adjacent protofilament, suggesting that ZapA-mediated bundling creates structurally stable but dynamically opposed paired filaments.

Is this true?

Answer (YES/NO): YES